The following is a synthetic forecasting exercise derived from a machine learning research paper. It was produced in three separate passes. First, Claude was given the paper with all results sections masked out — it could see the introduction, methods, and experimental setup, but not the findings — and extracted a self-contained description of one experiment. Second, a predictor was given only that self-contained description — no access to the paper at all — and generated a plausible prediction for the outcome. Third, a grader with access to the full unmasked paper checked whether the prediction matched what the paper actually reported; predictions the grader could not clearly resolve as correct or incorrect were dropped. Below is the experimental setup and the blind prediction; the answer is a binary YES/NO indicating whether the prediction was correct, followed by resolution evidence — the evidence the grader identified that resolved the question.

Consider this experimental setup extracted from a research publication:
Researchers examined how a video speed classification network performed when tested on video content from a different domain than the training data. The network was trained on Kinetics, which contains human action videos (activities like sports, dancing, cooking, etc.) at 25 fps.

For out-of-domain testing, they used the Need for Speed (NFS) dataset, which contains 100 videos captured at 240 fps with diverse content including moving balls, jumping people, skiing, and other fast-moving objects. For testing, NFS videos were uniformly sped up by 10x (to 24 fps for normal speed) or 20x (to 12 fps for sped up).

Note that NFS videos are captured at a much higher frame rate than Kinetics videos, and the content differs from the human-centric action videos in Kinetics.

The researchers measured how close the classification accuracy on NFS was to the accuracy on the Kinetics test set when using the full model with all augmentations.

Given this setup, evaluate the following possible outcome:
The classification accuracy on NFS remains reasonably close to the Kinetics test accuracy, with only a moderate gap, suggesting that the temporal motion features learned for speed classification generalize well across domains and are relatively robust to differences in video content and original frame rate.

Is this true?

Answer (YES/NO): YES